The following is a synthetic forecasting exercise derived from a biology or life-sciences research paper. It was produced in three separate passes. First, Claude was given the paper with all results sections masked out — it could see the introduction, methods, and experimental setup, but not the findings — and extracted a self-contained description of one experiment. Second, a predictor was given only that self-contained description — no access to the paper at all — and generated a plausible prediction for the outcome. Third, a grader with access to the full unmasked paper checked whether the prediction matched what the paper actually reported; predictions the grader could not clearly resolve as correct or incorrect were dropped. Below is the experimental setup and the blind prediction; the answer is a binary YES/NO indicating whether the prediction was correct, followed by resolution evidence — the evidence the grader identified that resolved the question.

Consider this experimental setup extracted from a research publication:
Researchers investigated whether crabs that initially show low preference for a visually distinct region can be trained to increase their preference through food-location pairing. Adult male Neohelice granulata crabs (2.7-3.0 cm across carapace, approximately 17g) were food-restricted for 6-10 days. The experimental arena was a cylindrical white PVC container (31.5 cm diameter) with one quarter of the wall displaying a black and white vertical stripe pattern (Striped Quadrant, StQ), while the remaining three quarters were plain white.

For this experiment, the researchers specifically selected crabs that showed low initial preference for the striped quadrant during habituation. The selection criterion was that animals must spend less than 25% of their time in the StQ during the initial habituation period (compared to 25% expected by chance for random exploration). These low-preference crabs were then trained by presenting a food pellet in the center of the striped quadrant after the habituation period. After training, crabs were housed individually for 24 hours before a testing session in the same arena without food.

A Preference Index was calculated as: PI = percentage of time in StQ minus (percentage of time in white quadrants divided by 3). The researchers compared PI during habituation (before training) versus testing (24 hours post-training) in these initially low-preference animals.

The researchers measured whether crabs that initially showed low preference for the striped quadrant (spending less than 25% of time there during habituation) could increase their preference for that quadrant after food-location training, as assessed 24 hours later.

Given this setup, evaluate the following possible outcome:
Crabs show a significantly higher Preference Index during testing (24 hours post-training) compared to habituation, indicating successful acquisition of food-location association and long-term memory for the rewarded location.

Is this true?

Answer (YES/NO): YES